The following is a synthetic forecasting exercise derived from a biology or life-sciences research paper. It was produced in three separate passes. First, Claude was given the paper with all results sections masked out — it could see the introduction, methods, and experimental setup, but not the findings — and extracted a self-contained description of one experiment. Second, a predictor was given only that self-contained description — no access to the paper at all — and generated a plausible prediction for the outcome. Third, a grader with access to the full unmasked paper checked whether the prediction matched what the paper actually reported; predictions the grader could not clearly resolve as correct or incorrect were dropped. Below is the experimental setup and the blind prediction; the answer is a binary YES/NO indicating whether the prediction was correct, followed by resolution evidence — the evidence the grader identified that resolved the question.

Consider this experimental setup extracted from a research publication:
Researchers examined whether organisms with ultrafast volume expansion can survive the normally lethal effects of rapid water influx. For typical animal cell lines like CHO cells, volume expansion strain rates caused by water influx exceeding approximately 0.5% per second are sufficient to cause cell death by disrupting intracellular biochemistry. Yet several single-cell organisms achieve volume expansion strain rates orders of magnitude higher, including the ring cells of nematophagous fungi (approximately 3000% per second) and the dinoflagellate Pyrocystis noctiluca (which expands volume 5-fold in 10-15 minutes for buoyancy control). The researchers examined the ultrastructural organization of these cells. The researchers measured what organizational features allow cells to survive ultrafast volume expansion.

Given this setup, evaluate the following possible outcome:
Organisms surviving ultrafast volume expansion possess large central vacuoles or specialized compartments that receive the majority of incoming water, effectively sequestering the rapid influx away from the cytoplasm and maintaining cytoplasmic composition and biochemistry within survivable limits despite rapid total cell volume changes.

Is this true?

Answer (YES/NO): YES